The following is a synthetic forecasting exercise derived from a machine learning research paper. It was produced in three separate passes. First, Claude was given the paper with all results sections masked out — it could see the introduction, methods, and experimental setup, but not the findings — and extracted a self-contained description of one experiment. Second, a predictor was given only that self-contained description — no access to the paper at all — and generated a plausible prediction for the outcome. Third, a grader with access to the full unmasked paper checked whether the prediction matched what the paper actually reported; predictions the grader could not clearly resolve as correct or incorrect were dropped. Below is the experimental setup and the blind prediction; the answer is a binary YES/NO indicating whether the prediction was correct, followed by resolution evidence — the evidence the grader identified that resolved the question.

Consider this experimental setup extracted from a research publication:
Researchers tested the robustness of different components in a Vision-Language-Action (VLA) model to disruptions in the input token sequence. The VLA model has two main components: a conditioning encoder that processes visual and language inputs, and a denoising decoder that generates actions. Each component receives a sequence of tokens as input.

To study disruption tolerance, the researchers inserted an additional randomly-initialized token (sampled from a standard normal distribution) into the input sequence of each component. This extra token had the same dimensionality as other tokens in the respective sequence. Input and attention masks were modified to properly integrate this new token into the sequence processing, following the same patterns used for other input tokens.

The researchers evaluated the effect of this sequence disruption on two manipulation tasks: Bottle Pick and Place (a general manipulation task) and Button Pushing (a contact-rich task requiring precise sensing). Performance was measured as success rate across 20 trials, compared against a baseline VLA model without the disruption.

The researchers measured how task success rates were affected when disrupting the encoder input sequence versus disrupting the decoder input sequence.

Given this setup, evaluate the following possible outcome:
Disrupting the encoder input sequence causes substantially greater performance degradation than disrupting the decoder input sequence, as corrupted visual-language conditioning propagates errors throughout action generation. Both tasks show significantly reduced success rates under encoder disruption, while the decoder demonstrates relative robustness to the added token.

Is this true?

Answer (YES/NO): NO